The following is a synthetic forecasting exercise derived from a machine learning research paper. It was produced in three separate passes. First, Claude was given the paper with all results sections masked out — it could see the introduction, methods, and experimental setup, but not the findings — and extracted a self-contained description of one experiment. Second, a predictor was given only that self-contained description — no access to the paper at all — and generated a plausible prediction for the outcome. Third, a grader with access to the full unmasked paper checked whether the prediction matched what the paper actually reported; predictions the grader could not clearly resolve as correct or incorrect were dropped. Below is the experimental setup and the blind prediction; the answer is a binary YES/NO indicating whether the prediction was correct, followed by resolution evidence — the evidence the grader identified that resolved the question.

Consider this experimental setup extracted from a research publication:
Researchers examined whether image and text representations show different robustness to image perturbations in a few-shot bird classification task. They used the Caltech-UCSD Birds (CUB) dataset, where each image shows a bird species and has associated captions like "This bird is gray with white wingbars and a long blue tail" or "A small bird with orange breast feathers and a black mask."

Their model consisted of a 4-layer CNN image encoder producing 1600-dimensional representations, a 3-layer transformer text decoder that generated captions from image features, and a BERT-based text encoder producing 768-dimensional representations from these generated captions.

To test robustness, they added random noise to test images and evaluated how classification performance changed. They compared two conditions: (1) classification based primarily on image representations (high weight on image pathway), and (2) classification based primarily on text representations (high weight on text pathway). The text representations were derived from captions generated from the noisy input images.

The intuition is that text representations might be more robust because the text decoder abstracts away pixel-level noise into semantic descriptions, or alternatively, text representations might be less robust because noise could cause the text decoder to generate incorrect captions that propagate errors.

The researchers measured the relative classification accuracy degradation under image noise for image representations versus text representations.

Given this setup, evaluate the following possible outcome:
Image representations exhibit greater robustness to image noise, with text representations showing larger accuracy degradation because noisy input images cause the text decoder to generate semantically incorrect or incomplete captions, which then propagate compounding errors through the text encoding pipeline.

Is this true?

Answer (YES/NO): NO